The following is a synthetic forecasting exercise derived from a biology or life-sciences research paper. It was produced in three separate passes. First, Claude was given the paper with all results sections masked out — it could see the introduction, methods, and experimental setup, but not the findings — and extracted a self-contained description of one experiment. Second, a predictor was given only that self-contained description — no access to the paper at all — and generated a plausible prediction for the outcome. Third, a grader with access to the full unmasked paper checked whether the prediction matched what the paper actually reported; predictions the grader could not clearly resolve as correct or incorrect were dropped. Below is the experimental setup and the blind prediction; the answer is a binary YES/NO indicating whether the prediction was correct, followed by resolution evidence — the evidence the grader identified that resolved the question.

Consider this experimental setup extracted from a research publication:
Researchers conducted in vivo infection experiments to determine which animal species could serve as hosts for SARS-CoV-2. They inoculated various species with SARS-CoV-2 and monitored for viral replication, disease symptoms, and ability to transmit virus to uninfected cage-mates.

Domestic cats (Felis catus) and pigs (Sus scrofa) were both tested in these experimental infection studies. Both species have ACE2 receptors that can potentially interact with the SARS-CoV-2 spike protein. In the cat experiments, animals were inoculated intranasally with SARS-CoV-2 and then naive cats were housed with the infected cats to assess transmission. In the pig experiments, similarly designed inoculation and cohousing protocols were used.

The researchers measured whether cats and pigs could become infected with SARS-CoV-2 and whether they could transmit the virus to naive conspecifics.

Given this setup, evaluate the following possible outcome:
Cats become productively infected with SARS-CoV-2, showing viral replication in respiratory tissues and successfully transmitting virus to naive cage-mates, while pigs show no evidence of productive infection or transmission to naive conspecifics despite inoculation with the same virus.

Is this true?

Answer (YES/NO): NO